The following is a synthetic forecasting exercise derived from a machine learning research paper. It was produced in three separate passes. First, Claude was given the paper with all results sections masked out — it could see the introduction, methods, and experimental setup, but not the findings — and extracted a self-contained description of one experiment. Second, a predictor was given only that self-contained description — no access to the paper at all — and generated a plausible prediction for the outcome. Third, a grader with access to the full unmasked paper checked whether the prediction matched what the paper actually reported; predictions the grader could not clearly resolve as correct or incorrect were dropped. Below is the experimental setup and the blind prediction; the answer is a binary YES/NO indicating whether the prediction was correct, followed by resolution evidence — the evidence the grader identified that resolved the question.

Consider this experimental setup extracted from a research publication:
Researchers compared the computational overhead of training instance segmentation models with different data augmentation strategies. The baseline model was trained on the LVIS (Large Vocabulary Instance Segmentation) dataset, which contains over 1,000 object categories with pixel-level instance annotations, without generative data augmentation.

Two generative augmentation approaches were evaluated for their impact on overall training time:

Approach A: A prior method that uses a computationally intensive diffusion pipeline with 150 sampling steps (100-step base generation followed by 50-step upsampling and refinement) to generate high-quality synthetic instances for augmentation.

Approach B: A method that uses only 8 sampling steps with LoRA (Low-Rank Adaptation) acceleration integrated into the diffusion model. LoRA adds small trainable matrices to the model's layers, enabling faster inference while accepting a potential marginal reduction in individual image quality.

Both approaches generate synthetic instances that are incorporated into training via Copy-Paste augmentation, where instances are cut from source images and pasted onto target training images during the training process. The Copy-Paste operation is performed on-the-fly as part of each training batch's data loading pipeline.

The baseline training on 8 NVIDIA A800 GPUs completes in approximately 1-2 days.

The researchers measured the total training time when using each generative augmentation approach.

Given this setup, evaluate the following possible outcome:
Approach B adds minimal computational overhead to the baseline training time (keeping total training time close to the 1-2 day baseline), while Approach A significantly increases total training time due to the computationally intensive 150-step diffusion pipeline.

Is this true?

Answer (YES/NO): NO